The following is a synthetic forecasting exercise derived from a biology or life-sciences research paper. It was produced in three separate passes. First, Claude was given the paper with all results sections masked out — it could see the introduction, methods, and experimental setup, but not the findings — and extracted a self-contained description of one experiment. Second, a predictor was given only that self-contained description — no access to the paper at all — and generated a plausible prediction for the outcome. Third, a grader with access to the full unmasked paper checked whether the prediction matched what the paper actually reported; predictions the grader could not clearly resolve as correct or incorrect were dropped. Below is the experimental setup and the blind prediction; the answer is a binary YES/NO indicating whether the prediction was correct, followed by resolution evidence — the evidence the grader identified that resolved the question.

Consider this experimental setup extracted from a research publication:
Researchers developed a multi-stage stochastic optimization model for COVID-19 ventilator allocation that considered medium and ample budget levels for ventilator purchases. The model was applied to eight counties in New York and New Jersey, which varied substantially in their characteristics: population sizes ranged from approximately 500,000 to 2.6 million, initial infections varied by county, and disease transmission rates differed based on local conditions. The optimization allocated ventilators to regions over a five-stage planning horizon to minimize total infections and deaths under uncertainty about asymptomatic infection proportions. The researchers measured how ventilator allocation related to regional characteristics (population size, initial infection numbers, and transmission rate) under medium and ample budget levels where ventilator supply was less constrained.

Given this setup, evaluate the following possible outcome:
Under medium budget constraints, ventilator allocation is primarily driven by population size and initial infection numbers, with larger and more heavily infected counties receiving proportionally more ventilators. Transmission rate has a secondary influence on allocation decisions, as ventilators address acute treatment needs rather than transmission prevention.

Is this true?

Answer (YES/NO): NO